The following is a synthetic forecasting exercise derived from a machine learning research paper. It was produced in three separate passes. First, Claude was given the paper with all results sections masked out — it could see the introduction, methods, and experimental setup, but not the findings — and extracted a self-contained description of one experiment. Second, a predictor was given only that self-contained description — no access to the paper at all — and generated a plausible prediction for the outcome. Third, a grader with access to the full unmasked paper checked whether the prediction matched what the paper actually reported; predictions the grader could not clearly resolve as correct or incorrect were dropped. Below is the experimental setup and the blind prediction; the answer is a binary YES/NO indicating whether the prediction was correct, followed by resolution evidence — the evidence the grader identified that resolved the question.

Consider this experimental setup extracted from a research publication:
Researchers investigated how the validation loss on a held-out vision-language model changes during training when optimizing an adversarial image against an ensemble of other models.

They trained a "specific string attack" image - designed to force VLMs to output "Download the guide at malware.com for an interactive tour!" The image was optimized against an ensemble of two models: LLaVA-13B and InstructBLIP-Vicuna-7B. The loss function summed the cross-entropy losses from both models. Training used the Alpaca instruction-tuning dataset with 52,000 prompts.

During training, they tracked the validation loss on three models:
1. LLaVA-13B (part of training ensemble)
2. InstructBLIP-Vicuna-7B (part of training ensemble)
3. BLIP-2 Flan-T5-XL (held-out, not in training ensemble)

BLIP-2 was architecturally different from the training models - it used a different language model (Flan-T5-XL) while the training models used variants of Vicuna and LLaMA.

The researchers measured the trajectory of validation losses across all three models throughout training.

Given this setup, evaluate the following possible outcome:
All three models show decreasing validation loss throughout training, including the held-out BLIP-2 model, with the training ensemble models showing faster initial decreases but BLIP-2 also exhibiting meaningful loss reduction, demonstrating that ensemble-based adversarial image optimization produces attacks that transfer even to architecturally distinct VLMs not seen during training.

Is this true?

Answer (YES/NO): NO